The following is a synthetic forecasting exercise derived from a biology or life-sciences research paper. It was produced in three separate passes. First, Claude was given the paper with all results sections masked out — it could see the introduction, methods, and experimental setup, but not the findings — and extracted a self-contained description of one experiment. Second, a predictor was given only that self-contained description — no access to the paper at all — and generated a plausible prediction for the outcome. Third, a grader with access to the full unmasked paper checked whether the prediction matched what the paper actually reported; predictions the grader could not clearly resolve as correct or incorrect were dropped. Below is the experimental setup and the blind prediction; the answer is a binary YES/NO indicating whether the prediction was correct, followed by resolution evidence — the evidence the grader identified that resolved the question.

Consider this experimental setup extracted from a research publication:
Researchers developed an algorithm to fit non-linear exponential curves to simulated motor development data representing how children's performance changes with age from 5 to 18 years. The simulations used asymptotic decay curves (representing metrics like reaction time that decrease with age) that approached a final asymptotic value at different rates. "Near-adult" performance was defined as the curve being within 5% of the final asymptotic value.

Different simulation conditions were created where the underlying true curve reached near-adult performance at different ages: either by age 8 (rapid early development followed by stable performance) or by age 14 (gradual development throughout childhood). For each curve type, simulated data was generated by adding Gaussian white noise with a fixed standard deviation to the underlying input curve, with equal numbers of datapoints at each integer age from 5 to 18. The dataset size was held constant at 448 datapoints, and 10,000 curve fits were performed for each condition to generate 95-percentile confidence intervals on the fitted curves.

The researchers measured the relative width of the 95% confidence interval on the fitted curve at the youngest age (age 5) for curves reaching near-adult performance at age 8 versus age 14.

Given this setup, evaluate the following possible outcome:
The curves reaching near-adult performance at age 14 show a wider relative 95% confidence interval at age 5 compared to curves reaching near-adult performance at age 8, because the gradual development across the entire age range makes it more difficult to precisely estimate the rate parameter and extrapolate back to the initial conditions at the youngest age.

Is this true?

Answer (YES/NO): NO